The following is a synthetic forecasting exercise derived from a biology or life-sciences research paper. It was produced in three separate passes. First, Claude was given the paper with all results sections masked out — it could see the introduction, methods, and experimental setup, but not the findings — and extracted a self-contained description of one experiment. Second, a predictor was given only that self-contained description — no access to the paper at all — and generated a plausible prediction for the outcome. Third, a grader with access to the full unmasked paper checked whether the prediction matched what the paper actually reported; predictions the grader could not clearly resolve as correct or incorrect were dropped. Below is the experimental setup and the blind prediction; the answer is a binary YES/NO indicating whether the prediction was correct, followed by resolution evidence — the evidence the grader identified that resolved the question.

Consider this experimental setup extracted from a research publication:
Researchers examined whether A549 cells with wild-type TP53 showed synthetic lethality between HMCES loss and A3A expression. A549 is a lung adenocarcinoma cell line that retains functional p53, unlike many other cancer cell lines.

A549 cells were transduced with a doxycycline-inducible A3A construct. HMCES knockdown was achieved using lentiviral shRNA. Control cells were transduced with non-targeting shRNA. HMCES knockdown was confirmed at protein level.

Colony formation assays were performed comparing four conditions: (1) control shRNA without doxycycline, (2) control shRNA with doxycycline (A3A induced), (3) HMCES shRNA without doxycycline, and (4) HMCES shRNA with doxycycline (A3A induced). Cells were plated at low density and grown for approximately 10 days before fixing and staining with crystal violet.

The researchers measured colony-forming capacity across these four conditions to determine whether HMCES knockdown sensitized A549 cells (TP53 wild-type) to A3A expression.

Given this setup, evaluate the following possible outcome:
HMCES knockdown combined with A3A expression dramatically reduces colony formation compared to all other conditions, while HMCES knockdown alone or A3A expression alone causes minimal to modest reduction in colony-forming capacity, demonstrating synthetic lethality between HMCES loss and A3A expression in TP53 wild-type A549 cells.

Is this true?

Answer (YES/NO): NO